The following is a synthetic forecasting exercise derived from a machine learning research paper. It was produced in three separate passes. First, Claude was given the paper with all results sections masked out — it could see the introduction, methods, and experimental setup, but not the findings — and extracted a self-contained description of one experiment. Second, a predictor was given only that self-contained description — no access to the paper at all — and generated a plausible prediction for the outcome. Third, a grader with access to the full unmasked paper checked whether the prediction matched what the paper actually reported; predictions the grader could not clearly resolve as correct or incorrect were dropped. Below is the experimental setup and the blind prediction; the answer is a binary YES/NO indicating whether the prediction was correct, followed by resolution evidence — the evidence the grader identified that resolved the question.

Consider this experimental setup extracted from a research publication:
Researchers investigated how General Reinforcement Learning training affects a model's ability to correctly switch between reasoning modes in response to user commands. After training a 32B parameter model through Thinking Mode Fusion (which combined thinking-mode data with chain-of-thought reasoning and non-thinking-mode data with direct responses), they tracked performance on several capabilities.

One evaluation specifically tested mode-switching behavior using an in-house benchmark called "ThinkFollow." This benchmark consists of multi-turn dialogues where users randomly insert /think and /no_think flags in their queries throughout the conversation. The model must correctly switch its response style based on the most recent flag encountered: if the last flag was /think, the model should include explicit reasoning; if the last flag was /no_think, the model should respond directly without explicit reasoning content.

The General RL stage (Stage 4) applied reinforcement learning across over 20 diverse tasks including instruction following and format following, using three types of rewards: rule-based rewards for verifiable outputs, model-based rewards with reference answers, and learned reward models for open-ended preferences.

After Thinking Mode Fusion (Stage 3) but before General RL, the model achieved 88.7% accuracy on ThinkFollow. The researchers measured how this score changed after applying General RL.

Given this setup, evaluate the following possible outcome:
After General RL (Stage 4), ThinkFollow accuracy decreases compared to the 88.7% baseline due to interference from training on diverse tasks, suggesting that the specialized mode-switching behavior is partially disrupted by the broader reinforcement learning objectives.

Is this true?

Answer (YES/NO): NO